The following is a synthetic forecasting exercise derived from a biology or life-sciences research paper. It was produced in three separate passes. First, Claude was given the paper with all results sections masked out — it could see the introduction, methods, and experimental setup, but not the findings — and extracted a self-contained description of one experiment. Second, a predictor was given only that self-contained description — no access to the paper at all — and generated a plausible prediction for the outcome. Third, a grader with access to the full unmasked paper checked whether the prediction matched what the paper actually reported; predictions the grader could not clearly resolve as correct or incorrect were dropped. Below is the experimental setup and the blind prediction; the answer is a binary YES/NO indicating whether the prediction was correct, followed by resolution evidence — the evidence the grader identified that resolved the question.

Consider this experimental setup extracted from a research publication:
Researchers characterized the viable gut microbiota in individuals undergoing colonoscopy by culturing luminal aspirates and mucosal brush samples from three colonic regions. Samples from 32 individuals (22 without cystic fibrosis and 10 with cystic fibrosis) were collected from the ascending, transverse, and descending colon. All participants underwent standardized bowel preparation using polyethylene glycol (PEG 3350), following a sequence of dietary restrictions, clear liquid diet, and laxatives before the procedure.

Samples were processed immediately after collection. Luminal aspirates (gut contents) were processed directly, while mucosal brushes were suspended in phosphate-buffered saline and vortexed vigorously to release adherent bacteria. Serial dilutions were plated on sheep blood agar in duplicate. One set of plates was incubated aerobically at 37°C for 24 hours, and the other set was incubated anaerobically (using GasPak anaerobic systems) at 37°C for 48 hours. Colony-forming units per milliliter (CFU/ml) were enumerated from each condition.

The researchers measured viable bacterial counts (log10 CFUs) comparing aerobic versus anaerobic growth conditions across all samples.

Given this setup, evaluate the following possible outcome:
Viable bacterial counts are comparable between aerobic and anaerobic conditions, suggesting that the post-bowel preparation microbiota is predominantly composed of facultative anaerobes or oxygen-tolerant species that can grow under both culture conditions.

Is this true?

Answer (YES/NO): NO